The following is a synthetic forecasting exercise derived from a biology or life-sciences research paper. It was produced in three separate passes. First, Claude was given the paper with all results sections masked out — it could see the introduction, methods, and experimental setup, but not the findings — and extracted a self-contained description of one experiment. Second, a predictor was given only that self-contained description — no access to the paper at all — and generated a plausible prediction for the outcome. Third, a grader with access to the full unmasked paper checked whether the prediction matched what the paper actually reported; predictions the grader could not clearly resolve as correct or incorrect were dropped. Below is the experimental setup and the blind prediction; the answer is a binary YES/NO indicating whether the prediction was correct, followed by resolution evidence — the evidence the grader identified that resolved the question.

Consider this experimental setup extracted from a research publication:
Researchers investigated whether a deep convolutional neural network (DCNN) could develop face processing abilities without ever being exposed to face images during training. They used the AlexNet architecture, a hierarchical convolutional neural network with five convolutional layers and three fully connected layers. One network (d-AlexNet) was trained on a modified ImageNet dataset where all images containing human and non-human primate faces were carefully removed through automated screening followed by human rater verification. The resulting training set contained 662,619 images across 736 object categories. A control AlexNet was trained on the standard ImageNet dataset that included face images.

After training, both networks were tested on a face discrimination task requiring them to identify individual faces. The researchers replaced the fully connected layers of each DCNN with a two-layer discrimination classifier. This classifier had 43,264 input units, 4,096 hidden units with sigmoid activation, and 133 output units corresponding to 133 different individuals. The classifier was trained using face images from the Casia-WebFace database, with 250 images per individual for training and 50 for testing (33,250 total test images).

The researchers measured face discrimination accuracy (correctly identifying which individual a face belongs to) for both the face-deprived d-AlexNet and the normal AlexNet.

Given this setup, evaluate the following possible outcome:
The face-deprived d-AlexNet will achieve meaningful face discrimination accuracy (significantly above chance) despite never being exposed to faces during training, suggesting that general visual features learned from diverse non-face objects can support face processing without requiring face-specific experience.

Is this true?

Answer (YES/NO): YES